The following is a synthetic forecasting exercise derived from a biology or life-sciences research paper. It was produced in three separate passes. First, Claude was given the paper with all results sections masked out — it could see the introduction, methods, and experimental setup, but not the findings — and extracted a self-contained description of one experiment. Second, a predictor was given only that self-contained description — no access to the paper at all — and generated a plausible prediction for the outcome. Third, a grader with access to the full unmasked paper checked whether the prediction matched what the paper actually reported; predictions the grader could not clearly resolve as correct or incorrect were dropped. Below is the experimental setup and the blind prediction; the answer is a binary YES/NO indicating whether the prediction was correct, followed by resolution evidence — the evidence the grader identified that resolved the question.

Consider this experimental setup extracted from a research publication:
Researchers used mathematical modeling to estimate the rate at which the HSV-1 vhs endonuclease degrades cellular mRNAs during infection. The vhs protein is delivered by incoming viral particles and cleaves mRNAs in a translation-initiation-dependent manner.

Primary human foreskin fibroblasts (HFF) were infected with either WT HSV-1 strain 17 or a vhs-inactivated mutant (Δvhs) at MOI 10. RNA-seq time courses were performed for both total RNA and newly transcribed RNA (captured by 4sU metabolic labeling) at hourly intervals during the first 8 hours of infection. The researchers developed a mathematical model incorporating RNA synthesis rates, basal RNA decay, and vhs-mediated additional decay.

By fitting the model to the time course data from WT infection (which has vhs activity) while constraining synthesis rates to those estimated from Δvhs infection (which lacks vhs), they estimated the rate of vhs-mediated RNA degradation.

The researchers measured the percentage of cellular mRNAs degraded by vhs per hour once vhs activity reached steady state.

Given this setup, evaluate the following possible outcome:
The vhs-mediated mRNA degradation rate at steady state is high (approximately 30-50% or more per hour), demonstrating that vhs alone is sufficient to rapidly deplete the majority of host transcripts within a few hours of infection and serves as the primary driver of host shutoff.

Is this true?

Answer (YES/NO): NO